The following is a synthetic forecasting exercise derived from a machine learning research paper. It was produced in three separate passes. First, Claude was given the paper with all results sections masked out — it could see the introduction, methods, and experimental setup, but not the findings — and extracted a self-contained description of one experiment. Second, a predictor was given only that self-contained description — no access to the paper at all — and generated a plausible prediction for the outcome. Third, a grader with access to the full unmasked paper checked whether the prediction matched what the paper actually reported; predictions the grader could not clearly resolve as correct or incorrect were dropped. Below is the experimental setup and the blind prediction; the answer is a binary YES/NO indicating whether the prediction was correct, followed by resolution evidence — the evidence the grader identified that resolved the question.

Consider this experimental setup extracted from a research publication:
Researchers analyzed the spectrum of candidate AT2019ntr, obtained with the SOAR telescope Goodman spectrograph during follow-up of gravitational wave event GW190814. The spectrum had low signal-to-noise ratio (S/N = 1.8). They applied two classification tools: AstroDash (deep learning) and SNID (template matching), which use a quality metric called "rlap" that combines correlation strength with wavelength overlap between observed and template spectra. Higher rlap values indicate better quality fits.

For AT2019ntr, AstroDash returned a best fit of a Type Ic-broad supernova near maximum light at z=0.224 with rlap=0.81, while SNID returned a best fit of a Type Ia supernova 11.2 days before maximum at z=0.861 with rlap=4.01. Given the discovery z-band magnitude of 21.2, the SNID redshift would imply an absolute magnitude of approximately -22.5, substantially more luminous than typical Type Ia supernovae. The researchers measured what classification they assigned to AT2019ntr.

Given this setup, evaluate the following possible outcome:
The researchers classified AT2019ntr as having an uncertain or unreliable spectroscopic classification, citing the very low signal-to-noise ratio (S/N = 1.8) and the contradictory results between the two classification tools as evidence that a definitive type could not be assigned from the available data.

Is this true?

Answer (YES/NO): NO